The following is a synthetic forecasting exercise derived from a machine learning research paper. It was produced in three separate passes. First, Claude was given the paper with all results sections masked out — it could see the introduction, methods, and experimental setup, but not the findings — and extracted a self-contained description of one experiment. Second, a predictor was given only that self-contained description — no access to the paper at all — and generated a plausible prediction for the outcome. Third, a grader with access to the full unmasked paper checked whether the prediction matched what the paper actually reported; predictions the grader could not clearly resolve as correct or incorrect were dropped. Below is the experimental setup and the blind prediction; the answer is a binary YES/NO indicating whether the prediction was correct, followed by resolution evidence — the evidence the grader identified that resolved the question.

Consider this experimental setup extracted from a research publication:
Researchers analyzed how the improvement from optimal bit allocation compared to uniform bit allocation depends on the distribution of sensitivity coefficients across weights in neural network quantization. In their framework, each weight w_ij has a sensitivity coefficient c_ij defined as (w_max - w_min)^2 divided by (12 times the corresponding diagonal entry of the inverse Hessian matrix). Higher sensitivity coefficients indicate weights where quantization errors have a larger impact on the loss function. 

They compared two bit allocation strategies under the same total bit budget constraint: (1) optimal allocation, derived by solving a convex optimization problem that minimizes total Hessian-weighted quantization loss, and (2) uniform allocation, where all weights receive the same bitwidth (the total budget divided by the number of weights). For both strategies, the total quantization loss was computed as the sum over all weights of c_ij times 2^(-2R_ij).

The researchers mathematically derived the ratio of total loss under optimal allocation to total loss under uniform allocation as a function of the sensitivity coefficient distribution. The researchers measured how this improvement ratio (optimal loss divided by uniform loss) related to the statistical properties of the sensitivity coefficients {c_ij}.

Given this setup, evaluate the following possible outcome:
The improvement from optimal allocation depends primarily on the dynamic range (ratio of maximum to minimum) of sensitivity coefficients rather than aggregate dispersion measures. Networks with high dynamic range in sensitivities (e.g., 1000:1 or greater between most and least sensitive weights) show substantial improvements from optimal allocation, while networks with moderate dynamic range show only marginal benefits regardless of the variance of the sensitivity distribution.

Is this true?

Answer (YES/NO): NO